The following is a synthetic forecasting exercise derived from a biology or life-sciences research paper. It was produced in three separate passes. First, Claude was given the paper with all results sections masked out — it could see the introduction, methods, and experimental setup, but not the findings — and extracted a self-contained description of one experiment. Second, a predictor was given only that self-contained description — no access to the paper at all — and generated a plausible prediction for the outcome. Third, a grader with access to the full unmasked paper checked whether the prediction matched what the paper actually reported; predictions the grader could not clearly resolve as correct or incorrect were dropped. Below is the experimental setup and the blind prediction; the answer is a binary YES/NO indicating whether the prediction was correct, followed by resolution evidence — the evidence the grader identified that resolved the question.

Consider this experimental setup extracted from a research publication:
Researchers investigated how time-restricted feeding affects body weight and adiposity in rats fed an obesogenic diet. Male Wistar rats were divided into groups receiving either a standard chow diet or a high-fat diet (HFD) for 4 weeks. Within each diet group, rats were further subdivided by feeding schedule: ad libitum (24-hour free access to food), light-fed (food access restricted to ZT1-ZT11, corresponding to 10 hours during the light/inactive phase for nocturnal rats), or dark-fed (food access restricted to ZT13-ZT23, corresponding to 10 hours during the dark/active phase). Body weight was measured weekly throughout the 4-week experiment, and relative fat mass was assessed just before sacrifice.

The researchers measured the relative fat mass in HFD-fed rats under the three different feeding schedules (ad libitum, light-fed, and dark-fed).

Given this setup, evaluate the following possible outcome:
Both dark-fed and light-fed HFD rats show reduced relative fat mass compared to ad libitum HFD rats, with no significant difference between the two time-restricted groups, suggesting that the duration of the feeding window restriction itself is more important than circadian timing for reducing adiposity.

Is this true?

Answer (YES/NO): NO